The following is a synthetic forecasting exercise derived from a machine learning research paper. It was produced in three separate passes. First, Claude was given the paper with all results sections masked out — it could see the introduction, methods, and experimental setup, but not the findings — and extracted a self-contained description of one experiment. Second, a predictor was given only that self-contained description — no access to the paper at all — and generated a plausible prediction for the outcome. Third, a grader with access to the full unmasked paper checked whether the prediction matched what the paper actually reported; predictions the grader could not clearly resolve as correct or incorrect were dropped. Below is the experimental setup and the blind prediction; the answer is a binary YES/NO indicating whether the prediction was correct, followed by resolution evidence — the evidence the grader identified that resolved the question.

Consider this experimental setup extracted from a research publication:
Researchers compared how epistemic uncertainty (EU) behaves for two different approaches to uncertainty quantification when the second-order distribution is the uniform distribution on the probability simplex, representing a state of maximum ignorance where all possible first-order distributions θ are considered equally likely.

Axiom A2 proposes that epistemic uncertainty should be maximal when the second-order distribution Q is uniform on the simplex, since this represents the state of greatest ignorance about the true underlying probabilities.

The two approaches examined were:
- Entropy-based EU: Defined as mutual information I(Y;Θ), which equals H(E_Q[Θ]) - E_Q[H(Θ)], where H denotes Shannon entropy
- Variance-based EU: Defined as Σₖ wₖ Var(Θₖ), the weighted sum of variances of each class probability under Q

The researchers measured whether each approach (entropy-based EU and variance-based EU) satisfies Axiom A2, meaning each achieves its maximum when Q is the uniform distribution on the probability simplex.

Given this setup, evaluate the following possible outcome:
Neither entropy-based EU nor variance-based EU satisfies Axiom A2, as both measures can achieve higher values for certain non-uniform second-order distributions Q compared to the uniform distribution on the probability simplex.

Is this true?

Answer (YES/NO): YES